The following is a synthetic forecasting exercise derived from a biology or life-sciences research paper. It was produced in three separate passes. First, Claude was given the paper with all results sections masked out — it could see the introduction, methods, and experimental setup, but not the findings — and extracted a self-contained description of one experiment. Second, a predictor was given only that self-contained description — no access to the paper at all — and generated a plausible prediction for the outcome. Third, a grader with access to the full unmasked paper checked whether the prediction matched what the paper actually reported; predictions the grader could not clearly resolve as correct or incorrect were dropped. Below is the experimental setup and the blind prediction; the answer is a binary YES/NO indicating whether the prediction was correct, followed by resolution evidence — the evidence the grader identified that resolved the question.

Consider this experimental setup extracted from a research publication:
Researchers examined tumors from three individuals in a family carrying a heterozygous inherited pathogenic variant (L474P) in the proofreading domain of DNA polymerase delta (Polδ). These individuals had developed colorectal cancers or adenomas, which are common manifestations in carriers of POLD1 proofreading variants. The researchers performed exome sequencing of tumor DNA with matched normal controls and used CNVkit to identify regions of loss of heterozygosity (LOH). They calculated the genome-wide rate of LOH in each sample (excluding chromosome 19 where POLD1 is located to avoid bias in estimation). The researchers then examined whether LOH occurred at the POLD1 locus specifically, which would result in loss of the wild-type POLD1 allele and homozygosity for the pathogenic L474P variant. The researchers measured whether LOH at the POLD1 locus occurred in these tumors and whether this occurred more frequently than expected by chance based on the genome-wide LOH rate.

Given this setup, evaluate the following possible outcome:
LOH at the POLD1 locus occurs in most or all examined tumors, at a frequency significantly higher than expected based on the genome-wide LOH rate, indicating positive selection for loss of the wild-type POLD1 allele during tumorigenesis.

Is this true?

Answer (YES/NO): YES